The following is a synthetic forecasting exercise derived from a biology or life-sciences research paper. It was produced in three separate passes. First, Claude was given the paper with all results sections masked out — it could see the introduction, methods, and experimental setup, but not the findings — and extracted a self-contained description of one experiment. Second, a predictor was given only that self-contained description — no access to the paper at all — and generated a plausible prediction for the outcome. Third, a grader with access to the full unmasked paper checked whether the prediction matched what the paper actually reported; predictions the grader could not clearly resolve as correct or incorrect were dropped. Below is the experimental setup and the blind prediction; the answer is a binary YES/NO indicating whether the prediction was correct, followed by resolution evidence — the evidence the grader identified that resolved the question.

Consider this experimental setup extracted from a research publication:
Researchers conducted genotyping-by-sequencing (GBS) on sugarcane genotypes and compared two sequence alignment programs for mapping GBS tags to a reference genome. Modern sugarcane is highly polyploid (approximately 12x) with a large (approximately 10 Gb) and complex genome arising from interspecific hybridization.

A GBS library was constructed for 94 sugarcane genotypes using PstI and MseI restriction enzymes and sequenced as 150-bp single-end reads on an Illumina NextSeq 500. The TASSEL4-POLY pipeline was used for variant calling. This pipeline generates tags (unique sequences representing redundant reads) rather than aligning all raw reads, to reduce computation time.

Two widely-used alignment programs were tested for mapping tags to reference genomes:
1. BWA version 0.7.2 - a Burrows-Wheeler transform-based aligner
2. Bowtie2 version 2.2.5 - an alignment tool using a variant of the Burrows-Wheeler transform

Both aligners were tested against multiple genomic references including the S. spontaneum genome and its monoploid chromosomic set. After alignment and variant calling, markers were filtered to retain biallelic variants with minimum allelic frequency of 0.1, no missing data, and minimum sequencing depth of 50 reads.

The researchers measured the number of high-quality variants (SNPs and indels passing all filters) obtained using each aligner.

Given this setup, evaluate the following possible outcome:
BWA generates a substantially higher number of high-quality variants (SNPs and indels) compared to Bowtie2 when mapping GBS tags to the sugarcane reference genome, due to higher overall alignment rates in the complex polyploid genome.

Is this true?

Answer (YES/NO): NO